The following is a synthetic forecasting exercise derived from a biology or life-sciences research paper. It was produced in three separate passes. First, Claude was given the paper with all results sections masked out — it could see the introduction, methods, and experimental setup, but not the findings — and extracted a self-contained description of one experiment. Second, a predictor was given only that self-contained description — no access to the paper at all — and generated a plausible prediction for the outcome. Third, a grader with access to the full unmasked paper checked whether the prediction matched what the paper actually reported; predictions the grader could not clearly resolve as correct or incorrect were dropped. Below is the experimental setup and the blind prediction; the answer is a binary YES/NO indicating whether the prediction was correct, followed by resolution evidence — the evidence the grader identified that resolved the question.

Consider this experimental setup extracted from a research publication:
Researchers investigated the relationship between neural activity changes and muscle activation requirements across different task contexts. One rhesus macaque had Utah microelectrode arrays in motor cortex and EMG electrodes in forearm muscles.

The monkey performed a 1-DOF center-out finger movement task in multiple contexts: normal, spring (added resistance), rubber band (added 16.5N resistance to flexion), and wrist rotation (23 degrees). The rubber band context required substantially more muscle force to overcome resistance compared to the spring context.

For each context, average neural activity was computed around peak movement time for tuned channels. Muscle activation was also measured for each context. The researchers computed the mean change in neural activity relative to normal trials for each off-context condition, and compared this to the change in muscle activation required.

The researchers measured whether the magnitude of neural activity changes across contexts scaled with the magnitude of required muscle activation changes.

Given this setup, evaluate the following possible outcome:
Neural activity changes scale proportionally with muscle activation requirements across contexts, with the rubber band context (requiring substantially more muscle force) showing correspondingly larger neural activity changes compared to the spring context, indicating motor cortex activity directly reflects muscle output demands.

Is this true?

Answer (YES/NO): YES